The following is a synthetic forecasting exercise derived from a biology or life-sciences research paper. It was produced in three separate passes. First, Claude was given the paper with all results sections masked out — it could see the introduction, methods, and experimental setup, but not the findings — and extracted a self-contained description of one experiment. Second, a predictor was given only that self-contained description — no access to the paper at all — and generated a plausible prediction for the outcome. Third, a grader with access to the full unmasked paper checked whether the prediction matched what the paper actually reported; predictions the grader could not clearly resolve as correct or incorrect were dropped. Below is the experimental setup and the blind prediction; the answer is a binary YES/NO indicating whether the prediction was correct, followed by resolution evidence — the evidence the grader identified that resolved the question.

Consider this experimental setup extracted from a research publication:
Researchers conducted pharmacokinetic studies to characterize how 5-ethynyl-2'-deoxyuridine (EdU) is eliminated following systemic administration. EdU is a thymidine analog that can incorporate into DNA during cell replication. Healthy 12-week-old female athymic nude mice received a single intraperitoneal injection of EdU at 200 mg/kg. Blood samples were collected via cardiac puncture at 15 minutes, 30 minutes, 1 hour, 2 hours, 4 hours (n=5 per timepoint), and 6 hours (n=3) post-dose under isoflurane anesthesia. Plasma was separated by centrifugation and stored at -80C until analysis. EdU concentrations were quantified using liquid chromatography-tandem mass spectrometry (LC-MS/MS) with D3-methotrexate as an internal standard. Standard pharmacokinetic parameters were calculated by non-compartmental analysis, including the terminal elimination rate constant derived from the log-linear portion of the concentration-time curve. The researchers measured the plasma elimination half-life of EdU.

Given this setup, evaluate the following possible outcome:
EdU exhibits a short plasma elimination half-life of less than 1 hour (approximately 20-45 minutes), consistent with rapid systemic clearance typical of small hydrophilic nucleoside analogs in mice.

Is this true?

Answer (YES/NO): NO